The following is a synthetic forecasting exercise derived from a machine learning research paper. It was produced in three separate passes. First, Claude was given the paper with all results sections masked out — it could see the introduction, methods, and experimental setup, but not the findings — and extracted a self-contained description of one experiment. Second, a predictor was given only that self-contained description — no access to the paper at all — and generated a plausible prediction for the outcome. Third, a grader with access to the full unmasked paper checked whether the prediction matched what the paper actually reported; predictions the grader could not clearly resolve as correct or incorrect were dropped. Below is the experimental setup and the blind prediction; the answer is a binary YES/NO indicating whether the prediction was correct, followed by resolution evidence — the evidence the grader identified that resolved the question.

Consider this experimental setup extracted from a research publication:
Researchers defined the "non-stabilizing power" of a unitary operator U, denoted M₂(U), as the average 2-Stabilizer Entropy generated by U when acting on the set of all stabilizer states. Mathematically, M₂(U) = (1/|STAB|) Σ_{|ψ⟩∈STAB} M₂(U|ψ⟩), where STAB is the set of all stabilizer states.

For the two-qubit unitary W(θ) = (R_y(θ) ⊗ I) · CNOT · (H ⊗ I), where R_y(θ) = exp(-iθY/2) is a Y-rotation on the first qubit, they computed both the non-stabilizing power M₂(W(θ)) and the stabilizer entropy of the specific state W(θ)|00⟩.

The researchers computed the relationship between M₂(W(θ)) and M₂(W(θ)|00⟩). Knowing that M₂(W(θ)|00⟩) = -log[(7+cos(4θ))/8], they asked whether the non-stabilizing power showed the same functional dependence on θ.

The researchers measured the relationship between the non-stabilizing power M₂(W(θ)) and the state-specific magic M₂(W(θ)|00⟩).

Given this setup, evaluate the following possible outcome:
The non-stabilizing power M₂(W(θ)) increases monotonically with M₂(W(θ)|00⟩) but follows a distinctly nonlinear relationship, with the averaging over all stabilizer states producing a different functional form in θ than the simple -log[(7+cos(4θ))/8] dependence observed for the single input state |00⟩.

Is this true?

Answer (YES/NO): NO